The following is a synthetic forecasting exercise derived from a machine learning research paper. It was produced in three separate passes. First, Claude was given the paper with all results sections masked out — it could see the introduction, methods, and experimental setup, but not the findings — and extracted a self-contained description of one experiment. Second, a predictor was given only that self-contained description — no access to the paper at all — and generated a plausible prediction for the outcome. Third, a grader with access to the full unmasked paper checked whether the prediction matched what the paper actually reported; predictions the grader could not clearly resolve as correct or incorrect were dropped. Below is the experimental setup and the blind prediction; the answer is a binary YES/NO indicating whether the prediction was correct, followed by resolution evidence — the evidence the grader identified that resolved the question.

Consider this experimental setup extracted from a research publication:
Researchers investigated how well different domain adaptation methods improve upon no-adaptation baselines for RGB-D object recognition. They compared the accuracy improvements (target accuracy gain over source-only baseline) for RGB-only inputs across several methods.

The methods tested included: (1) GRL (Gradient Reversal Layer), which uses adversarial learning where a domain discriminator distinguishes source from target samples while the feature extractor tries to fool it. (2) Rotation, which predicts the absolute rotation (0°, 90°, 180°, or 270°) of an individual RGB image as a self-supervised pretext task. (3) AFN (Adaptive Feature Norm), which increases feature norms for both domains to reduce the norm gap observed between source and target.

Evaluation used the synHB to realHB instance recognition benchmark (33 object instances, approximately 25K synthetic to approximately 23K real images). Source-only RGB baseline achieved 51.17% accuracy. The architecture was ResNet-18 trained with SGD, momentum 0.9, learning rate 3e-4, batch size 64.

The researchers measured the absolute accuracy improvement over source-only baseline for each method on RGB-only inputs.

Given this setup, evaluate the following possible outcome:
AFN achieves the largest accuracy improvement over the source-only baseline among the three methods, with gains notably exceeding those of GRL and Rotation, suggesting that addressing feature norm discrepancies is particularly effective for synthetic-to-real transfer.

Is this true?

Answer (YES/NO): NO